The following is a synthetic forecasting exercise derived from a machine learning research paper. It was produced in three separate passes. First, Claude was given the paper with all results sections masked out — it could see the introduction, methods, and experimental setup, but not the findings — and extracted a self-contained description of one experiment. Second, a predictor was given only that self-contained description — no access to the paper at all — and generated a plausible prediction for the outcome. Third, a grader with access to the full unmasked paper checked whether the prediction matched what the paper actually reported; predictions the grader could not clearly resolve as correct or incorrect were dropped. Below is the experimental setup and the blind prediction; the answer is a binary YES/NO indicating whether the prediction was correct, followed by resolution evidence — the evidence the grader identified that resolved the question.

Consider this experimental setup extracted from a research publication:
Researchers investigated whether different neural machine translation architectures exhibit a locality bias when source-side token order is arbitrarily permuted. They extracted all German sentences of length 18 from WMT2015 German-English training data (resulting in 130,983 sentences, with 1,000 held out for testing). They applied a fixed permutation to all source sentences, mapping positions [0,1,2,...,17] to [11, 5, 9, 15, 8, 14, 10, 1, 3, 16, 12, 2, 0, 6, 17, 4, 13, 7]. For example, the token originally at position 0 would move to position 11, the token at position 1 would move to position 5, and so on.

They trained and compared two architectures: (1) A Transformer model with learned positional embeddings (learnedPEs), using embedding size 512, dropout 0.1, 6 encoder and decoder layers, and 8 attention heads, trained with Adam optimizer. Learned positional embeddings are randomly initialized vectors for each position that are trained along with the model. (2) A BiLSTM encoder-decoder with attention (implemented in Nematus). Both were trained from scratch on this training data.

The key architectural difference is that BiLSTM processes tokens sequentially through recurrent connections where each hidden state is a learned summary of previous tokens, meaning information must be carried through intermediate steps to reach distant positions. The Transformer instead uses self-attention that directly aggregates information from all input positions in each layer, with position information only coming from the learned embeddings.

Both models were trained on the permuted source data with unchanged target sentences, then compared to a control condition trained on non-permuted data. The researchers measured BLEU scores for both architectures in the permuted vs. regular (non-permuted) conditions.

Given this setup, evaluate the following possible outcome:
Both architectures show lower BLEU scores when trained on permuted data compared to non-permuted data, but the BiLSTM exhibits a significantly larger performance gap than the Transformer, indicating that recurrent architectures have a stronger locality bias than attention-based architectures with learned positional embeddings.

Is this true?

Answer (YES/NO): NO